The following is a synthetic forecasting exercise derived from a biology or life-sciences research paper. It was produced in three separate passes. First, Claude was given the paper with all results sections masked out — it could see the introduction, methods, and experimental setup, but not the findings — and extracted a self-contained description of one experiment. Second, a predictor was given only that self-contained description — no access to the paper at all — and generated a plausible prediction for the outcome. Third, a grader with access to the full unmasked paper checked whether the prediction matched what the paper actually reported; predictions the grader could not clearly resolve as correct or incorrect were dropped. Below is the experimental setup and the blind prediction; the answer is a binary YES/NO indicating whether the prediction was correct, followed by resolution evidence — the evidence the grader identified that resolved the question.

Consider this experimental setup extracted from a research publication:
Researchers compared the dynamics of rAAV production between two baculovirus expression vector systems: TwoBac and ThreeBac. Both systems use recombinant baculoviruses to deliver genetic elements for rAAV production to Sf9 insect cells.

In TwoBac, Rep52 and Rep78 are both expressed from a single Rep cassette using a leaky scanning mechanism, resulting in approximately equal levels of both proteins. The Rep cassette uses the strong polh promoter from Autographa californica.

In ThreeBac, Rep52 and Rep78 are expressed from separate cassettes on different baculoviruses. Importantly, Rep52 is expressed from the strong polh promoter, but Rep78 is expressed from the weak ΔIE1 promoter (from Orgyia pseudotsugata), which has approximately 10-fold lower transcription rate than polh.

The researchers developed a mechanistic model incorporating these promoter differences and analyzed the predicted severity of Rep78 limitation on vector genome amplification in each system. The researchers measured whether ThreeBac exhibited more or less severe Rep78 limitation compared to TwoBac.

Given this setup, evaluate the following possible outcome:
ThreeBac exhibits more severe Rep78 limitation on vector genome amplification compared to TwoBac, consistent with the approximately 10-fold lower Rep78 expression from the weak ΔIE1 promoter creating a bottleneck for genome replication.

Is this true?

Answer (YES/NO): YES